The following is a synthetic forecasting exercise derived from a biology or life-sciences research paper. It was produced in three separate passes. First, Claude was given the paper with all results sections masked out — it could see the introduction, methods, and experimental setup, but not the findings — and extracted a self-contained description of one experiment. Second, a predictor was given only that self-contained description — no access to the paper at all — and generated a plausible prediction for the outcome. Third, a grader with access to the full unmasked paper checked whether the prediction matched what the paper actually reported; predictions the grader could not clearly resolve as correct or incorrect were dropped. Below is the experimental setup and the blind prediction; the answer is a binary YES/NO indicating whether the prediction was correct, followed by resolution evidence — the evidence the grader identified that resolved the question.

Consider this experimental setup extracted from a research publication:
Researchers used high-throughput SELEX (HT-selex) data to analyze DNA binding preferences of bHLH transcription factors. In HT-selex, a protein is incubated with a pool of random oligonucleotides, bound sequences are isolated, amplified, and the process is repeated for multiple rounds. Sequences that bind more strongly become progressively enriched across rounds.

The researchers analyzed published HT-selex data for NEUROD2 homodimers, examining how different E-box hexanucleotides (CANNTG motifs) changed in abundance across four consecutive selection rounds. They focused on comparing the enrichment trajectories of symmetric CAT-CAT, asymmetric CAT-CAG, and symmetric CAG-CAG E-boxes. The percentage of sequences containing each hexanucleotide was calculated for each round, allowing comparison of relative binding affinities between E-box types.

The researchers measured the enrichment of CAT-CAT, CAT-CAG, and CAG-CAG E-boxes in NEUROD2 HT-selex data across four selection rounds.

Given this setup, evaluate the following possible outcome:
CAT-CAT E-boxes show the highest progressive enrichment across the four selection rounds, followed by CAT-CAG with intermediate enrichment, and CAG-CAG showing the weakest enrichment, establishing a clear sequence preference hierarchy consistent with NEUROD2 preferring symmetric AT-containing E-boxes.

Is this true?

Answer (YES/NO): NO